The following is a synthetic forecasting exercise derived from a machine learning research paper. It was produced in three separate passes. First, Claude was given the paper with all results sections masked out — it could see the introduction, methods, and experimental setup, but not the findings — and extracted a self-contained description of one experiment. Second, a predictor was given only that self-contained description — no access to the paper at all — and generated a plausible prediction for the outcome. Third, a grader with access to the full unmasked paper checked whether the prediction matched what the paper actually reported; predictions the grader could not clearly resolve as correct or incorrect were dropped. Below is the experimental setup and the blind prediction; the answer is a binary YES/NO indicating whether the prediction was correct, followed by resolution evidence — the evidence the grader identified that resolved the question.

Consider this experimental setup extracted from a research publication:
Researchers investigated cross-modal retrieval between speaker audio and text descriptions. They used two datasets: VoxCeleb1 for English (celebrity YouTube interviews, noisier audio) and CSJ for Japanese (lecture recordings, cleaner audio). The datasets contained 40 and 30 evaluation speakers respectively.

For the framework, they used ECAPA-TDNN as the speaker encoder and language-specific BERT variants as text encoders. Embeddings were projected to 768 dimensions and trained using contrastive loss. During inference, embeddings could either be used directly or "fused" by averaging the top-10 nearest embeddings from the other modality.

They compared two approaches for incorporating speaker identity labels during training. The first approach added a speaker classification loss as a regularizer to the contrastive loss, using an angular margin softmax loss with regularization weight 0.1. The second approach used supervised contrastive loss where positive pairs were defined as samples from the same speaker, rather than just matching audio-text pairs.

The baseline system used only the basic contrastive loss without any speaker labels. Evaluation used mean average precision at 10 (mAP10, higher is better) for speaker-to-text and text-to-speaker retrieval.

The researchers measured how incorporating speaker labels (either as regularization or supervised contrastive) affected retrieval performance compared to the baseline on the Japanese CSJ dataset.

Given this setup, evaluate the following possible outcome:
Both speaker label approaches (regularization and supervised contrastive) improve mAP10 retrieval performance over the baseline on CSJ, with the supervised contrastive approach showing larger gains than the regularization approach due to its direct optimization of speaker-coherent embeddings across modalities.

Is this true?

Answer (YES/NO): NO